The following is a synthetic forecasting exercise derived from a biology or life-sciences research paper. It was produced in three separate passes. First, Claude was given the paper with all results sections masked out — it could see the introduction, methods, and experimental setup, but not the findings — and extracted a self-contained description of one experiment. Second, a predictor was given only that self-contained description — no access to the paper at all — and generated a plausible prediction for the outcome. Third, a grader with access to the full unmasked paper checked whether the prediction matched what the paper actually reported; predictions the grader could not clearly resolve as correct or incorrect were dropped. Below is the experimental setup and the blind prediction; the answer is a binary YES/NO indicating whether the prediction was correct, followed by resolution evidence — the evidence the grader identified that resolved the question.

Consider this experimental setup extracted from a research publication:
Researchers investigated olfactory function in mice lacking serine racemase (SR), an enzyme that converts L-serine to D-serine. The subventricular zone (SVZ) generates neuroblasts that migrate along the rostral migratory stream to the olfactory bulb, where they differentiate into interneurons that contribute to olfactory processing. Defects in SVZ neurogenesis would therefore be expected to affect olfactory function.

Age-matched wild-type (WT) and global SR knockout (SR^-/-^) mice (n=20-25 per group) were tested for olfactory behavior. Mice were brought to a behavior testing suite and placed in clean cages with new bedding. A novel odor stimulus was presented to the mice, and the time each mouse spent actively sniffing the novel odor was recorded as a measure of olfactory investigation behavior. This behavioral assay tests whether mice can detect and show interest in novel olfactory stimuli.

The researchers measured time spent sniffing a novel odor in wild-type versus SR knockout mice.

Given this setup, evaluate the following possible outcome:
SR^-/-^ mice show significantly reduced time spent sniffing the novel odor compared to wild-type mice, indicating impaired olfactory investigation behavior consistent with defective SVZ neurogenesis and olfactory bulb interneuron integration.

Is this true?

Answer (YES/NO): NO